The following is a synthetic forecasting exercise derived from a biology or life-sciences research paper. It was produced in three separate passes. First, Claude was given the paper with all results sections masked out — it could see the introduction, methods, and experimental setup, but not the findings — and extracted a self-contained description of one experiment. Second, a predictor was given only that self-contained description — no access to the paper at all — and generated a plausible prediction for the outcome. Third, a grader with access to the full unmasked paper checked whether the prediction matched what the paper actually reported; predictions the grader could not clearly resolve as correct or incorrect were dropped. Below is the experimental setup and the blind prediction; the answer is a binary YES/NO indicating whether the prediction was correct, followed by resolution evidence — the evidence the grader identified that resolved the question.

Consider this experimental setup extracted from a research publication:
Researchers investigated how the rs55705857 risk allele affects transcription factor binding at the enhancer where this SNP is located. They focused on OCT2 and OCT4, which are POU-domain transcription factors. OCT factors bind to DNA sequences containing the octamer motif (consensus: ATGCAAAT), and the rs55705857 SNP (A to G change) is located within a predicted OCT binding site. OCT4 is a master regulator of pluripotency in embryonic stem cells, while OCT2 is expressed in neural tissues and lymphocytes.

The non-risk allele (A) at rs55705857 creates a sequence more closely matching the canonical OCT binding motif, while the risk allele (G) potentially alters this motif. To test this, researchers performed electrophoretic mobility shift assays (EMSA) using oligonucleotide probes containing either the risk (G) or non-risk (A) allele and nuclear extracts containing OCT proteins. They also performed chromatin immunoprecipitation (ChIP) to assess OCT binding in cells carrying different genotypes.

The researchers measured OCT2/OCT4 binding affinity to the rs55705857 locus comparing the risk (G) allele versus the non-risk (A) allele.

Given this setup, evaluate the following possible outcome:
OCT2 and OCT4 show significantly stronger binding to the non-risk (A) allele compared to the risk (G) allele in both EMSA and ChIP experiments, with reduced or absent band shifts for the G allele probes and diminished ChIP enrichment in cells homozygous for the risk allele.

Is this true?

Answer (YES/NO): NO